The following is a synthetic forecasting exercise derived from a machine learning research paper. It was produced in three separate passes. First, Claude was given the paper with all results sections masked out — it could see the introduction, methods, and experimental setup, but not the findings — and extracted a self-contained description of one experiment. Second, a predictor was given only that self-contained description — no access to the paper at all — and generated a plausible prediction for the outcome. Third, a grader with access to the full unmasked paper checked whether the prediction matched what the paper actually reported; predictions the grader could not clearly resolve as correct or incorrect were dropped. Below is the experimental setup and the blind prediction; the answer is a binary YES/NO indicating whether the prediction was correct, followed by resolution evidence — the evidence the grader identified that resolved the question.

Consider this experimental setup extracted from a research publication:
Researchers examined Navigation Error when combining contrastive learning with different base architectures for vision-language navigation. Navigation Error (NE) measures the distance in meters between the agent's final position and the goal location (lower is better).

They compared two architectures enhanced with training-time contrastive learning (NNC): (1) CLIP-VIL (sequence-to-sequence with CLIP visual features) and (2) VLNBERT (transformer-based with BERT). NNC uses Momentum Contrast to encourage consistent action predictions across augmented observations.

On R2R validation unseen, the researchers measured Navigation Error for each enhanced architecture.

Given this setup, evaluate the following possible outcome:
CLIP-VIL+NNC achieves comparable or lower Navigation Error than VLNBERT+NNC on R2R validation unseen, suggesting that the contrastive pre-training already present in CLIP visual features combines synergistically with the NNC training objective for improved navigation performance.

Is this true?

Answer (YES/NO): NO